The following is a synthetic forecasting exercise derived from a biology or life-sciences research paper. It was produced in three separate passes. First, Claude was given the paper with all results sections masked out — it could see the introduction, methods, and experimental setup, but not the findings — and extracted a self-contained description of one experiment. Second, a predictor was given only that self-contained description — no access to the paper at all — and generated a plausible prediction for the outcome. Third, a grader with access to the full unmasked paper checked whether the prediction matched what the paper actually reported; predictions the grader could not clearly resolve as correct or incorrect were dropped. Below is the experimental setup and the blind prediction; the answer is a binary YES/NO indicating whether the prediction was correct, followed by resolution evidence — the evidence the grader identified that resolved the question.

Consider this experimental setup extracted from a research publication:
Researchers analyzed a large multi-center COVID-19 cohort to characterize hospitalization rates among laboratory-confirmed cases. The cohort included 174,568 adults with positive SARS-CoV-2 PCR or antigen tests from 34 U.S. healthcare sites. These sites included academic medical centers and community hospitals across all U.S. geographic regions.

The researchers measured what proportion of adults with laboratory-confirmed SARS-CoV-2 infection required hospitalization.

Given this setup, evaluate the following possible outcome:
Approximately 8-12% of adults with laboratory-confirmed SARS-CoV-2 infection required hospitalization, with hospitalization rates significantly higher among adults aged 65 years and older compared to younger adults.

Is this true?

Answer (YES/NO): NO